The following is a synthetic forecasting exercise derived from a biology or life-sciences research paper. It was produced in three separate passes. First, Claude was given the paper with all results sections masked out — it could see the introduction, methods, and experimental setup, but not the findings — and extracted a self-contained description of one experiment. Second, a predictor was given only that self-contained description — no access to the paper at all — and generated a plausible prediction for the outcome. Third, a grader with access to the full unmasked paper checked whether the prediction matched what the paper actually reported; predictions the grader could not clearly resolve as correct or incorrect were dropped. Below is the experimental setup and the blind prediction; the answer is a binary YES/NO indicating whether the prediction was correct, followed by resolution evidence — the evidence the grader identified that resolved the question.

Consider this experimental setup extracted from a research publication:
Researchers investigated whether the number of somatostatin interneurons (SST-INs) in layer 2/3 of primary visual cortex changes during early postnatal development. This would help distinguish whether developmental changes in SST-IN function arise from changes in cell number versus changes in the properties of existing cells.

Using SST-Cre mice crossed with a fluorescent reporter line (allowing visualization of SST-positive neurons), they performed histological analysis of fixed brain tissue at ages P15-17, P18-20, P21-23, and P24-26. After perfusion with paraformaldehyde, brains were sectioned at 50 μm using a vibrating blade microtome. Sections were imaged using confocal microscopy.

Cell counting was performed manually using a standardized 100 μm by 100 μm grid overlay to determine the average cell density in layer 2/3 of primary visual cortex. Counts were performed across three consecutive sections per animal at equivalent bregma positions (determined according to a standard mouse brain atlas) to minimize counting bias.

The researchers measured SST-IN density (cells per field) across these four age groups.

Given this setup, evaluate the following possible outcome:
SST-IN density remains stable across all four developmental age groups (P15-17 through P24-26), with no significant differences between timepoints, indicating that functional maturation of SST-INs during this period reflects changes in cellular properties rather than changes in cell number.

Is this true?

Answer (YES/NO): YES